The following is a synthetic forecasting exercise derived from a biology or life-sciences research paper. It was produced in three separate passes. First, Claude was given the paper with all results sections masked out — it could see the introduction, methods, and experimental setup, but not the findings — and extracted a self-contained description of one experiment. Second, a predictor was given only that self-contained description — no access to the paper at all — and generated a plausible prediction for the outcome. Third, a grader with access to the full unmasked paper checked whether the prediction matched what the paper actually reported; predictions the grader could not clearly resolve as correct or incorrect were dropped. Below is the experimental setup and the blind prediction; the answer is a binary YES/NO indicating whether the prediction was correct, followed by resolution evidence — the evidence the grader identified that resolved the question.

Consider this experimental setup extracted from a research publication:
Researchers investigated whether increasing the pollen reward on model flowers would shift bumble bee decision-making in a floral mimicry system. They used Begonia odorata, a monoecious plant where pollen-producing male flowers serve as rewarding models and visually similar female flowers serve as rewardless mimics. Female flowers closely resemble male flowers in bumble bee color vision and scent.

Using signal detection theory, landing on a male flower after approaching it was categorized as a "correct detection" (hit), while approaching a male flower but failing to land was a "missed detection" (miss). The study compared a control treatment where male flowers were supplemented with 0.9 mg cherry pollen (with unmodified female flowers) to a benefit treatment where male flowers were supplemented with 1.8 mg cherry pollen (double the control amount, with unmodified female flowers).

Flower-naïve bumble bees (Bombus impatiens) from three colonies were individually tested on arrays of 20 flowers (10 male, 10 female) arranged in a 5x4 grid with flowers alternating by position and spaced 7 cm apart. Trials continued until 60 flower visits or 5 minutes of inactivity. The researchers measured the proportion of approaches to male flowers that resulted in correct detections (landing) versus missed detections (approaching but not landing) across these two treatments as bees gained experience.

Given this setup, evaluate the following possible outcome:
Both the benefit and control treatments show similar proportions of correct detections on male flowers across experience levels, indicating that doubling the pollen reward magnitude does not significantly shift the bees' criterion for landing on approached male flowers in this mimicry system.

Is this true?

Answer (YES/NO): YES